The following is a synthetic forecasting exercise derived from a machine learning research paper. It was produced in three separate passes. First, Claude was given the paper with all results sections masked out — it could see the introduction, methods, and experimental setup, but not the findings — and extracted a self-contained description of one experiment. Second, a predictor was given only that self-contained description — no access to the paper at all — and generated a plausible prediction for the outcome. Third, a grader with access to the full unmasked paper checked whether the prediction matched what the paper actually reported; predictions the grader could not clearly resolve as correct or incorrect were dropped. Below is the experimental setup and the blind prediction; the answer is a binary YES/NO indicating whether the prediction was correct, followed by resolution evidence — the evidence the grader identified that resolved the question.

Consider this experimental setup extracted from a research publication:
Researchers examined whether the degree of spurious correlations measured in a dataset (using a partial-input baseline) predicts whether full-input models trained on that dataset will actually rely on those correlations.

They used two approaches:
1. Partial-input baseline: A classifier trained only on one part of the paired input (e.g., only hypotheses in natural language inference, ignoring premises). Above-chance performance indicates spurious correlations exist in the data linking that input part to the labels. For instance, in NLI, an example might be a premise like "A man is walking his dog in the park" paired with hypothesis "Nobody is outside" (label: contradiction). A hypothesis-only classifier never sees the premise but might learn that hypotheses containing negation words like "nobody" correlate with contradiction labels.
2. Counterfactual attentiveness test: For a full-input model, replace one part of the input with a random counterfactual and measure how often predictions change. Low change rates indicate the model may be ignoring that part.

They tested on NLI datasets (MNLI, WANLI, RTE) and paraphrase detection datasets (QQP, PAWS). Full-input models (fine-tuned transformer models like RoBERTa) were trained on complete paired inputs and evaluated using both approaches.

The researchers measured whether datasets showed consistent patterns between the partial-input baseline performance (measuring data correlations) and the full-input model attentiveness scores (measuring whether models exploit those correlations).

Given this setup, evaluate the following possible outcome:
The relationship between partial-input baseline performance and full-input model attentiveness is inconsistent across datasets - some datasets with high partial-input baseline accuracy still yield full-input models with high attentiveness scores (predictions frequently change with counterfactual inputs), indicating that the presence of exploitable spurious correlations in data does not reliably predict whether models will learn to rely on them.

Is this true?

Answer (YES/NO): YES